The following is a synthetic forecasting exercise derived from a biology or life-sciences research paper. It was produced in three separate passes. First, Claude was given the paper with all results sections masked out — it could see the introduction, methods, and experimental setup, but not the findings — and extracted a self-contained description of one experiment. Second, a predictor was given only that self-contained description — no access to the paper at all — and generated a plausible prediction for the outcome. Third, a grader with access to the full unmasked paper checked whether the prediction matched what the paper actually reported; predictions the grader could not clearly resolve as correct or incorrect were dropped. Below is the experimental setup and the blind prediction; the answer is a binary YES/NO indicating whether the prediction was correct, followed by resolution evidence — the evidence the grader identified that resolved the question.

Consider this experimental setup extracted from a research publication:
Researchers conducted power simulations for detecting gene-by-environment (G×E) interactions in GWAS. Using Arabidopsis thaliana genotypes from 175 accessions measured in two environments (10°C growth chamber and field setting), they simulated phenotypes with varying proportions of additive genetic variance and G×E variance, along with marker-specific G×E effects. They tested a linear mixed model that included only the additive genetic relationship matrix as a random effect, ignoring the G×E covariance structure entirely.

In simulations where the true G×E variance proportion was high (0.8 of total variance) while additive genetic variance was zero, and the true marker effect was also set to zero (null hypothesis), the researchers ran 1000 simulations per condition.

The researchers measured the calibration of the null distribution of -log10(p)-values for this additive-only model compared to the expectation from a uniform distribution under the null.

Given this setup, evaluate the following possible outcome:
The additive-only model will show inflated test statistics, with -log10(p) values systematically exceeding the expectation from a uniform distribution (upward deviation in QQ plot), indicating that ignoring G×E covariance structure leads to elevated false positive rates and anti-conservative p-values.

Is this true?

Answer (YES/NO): YES